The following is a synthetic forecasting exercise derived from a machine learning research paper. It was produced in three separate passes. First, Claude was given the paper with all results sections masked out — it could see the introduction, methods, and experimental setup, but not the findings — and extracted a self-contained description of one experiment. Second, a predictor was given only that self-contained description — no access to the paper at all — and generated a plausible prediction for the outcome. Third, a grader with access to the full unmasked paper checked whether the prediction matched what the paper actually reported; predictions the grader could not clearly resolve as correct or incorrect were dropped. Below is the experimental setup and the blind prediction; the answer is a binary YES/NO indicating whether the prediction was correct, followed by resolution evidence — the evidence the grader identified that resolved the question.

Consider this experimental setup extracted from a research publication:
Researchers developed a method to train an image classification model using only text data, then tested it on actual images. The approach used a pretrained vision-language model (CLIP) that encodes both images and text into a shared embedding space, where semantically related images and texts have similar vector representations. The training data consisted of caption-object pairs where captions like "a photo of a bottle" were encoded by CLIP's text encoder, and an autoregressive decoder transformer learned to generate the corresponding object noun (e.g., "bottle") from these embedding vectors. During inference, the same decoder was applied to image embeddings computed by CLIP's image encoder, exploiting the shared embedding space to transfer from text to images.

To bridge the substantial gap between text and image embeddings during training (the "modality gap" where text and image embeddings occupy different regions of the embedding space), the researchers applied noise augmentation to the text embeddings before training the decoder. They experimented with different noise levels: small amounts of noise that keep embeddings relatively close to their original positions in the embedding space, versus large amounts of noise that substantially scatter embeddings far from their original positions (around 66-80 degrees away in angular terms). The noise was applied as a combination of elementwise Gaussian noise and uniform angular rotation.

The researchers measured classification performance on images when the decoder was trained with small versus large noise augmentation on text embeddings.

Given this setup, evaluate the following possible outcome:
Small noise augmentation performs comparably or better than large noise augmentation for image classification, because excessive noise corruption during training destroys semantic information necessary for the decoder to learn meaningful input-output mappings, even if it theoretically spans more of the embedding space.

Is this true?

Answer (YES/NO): NO